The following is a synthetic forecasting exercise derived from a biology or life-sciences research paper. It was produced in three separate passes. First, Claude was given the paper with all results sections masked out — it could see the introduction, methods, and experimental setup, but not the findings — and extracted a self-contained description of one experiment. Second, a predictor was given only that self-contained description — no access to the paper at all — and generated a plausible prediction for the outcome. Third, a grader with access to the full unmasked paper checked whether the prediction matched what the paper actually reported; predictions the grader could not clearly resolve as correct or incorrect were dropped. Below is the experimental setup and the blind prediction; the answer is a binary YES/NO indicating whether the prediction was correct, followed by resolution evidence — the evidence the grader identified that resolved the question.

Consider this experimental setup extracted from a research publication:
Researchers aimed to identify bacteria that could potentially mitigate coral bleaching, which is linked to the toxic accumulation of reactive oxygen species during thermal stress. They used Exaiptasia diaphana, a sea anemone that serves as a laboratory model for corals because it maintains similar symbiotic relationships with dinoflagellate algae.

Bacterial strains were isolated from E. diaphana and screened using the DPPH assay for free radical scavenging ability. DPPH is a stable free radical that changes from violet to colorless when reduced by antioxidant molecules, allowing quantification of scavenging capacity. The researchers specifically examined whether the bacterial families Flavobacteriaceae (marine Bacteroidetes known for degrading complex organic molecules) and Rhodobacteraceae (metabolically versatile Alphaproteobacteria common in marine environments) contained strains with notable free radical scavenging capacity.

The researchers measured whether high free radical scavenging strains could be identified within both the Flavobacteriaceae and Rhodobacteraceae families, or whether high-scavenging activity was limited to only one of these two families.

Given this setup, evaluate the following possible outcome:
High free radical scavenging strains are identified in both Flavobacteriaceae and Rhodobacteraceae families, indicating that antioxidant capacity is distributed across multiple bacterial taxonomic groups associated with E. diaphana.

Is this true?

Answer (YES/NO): YES